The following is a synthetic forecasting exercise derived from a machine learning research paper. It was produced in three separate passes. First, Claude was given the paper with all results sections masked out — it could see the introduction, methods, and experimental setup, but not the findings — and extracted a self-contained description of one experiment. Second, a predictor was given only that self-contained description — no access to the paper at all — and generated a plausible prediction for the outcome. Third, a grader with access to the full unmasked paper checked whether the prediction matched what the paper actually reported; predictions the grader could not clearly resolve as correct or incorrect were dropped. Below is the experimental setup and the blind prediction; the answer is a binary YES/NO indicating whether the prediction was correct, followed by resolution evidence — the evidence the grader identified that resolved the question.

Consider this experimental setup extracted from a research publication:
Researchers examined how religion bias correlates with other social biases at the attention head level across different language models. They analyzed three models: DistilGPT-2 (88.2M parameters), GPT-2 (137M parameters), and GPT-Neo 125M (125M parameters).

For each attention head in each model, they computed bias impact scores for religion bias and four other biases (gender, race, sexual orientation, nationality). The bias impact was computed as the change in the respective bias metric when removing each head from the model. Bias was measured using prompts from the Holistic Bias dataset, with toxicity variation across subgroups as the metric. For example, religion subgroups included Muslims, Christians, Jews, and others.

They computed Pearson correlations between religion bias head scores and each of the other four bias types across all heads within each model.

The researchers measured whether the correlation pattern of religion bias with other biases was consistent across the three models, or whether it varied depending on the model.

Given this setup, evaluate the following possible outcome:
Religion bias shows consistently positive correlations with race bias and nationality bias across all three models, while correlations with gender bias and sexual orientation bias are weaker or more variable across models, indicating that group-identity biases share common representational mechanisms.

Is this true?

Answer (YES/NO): NO